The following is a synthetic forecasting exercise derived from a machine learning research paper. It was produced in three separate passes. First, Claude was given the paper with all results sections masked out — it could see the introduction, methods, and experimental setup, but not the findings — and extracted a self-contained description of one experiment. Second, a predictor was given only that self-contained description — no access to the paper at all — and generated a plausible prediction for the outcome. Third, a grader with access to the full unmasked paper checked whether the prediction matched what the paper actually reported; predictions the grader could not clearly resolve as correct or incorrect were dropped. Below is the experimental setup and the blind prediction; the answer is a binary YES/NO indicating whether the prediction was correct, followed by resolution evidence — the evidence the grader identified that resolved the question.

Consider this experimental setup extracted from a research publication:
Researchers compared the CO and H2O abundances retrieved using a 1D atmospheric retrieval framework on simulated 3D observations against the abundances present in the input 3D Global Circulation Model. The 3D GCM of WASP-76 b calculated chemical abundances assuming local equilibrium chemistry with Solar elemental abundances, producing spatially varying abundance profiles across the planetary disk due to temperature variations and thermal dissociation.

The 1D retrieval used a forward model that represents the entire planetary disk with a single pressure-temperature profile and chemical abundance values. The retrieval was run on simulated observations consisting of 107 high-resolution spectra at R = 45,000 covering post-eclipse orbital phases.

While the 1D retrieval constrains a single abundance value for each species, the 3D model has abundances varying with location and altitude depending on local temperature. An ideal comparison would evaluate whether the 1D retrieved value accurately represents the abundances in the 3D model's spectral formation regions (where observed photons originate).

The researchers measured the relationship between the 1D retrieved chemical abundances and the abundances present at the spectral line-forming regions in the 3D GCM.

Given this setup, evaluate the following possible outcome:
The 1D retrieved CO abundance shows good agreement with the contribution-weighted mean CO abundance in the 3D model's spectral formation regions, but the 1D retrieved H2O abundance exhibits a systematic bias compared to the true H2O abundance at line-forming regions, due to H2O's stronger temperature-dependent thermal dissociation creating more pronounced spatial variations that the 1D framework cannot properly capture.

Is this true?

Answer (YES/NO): NO